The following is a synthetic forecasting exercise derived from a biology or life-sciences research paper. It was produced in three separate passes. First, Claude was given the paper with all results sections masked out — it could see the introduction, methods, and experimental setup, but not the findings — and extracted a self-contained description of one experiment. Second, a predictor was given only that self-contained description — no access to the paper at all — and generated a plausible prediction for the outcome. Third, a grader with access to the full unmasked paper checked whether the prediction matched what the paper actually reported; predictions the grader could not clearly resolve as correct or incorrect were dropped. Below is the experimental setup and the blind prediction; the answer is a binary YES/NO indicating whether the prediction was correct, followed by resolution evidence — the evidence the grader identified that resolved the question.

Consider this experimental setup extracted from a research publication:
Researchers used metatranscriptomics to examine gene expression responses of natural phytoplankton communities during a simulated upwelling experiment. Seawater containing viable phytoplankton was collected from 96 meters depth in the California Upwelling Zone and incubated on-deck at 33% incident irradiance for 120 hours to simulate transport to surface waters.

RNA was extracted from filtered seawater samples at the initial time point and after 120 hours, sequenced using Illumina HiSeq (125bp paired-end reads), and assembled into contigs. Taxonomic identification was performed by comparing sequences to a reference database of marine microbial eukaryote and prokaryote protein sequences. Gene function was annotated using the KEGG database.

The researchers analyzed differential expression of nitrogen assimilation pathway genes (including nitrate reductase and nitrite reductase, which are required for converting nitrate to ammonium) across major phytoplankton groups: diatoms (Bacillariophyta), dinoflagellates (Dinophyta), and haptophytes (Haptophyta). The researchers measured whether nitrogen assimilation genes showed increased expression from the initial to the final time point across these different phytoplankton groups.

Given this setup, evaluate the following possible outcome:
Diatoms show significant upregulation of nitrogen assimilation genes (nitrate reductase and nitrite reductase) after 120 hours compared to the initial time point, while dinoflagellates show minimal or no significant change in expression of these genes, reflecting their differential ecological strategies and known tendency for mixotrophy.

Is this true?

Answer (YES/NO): NO